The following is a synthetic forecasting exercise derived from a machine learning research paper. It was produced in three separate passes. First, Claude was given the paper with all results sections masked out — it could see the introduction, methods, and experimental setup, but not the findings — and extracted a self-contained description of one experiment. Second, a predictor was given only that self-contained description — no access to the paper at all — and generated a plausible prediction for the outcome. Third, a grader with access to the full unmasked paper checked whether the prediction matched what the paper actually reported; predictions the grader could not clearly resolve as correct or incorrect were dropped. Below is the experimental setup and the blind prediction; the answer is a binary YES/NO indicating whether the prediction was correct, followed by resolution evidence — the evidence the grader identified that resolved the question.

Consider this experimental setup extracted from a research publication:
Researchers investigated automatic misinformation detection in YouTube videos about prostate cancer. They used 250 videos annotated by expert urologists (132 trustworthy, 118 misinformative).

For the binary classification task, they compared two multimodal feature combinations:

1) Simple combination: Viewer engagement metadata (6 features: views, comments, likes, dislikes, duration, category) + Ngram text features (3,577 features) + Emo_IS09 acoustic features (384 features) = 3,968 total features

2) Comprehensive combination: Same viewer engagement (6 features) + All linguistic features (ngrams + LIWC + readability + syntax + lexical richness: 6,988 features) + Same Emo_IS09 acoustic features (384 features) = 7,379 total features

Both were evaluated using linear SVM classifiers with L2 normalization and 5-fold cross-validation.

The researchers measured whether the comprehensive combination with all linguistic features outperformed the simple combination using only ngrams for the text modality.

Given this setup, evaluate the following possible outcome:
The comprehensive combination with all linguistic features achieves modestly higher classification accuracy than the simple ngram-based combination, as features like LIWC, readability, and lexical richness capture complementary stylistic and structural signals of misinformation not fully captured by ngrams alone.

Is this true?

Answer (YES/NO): YES